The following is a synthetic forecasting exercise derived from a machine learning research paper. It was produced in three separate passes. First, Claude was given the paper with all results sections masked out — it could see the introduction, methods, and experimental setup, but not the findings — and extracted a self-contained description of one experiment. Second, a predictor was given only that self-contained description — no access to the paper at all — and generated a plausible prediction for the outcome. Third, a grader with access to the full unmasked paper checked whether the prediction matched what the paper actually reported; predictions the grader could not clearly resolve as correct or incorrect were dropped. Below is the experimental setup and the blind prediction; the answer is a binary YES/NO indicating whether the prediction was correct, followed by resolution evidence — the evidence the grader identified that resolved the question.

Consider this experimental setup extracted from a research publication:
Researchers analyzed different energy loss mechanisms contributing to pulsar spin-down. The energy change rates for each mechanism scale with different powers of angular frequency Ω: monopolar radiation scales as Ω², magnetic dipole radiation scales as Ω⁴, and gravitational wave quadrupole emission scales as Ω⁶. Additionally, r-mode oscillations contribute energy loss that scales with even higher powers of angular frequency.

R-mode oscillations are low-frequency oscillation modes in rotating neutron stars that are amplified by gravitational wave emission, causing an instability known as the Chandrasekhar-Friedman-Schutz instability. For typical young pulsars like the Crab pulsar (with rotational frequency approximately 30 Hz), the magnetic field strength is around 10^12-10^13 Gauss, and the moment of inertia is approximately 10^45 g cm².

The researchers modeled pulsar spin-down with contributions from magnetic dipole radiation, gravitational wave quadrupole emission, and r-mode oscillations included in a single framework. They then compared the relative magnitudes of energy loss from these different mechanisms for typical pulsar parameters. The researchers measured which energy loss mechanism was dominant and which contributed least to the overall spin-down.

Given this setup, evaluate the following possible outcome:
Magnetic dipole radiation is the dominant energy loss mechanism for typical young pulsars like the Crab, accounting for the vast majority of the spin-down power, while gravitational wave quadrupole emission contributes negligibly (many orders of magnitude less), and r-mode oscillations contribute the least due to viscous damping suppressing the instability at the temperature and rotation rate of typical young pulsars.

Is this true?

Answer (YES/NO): NO